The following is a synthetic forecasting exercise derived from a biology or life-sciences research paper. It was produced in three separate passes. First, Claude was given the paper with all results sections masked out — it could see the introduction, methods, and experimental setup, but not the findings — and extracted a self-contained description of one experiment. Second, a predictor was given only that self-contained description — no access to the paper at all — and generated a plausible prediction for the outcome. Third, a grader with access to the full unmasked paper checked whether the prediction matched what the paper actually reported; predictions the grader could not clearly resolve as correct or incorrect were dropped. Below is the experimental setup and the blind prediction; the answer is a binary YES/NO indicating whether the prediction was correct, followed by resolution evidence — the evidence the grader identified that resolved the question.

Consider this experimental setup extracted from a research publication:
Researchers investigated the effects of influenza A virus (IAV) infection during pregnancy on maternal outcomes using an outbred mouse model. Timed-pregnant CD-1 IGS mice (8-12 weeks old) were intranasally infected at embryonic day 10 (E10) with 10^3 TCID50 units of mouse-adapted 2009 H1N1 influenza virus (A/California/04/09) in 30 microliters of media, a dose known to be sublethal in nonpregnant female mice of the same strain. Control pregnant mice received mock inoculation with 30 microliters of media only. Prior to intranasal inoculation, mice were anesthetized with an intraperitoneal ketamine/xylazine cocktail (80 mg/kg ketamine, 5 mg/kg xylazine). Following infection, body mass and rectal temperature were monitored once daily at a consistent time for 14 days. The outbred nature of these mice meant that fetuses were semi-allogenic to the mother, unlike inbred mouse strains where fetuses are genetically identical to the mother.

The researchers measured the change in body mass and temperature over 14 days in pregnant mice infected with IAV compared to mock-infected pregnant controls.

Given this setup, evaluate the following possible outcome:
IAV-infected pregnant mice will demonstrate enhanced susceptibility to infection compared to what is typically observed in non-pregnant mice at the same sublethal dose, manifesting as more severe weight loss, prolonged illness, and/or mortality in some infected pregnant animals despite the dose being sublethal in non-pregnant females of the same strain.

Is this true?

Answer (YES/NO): YES